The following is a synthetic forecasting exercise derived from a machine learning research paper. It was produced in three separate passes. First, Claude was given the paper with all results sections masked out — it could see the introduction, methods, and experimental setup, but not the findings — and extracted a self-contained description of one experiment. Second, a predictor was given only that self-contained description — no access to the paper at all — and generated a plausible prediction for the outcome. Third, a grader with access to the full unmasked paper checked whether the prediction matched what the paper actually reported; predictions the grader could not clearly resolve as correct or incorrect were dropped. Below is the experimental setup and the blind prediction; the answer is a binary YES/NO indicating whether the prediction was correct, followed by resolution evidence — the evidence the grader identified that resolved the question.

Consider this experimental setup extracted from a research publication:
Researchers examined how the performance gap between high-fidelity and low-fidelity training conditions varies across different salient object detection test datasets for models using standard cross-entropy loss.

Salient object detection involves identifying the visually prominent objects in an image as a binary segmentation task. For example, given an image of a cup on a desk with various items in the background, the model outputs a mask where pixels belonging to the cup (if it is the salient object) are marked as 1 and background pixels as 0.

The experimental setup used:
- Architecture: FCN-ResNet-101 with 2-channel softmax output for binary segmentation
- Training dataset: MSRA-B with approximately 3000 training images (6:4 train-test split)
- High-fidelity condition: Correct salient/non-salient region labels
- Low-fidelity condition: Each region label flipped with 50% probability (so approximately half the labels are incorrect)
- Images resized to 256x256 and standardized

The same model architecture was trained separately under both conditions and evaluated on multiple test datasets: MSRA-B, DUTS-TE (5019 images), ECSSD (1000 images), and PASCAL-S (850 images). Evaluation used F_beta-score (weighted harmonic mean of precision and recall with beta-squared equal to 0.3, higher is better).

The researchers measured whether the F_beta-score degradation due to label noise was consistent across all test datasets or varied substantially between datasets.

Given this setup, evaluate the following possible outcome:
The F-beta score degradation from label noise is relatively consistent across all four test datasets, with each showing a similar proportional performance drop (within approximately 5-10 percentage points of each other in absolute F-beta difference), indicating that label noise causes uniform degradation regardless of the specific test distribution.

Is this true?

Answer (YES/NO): NO